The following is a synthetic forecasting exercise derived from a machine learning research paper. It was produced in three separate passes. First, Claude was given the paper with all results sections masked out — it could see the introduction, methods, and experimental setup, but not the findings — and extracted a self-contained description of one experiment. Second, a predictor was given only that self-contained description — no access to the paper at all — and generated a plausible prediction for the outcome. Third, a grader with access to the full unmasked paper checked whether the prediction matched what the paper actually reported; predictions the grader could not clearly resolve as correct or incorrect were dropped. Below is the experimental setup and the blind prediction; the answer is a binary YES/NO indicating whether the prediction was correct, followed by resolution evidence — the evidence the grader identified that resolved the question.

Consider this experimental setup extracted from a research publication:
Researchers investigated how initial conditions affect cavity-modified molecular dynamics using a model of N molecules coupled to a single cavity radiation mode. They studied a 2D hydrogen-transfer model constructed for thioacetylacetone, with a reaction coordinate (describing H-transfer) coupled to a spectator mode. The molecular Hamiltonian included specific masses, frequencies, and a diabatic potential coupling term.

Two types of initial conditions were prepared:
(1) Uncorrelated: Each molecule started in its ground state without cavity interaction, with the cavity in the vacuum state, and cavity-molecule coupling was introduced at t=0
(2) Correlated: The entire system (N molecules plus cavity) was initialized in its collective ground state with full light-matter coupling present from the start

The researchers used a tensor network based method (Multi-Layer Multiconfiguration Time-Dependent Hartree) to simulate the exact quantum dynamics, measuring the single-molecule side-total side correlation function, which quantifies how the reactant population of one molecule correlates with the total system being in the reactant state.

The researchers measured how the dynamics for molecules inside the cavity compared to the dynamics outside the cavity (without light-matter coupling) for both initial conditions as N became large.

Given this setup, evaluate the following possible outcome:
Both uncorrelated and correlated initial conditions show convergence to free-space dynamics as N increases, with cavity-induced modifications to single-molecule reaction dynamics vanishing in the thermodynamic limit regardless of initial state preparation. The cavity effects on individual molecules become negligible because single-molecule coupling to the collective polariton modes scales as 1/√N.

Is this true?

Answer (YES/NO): NO